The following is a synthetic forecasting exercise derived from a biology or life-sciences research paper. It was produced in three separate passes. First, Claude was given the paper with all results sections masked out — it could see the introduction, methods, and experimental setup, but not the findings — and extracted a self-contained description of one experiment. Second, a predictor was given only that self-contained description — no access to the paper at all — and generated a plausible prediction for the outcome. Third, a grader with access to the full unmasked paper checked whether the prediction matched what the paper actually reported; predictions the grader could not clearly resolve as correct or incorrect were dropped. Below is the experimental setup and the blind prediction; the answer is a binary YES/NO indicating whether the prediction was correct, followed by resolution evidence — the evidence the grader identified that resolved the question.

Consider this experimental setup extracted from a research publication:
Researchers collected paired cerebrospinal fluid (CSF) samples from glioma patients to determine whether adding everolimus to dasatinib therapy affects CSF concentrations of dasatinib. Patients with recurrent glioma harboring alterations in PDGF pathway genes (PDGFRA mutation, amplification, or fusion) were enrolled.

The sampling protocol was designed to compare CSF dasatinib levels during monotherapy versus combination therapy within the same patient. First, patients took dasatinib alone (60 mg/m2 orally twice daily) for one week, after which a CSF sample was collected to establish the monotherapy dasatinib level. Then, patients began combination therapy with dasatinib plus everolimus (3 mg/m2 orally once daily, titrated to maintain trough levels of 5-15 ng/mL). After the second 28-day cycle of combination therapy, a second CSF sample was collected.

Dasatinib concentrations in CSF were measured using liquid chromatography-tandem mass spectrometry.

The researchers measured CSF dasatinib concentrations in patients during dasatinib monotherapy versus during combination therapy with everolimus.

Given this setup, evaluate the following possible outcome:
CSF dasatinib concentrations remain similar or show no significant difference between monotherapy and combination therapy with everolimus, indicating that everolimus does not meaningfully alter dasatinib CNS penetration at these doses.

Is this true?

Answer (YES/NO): NO